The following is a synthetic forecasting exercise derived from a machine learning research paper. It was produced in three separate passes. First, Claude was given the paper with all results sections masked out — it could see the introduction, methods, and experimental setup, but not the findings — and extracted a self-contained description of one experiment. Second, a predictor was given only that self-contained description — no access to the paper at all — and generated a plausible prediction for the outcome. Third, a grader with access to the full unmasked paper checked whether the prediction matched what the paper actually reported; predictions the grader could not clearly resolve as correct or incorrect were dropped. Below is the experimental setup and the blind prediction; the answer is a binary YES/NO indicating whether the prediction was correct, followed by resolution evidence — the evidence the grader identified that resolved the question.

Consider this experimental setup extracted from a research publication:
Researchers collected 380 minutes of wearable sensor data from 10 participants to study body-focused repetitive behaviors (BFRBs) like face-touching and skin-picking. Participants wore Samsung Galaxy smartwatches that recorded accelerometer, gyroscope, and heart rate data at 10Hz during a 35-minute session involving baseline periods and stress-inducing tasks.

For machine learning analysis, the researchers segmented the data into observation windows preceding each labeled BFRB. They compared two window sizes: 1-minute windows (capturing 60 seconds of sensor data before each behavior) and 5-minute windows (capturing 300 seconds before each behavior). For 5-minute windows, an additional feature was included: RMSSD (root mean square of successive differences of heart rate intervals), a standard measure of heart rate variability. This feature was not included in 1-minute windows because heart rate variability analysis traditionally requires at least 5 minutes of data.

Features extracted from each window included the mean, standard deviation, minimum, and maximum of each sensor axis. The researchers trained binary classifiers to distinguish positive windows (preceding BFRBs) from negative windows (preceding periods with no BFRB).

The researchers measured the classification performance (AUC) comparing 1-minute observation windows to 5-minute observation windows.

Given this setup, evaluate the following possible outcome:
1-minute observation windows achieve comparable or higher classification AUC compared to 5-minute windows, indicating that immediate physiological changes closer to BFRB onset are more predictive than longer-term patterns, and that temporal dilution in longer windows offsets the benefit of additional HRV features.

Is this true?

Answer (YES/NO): NO